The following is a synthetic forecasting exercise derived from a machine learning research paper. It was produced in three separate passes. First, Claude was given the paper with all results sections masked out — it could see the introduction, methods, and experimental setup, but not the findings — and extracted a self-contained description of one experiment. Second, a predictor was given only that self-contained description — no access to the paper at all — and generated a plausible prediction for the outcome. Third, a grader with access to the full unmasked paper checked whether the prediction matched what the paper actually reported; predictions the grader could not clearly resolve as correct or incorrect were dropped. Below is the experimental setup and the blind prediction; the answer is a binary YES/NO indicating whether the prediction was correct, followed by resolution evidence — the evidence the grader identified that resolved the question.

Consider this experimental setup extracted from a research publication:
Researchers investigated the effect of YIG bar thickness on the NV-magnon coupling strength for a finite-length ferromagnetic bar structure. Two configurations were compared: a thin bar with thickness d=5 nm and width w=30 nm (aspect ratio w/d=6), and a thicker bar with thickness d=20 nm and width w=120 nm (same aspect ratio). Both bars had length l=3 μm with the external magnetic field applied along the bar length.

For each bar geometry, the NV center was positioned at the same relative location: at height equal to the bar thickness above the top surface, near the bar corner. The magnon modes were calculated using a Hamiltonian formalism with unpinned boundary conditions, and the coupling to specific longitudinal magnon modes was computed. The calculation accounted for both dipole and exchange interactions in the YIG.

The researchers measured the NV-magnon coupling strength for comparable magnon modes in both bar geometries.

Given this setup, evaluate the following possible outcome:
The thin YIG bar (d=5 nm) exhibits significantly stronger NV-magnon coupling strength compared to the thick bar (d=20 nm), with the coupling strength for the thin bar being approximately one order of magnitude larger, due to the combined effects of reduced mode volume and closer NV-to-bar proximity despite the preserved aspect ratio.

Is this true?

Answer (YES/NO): NO